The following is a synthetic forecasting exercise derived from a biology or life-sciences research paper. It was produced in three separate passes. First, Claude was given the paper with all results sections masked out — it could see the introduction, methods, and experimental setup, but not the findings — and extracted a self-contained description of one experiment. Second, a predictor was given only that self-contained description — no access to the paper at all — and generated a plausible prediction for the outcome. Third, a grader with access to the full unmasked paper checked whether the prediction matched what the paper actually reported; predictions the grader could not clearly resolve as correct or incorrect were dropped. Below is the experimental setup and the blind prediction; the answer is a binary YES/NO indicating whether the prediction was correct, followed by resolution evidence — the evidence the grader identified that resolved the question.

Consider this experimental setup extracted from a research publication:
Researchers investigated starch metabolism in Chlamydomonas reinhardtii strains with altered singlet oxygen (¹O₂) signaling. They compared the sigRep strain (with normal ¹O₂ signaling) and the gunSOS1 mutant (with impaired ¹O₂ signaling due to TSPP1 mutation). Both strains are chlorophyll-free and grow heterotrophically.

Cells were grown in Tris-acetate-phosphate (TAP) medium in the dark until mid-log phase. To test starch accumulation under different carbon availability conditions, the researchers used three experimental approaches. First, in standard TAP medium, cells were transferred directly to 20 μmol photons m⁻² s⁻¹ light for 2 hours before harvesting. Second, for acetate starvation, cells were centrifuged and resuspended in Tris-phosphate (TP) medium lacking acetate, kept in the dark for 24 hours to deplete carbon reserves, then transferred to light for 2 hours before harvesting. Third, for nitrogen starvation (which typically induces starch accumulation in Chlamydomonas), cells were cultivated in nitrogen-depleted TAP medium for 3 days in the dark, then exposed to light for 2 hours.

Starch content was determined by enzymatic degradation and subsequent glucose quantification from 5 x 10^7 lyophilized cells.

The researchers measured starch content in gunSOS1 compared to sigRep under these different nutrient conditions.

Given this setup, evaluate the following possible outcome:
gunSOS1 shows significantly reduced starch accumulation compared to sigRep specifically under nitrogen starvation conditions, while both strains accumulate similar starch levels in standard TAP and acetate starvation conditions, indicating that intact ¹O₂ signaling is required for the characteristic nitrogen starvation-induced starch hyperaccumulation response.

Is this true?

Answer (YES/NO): NO